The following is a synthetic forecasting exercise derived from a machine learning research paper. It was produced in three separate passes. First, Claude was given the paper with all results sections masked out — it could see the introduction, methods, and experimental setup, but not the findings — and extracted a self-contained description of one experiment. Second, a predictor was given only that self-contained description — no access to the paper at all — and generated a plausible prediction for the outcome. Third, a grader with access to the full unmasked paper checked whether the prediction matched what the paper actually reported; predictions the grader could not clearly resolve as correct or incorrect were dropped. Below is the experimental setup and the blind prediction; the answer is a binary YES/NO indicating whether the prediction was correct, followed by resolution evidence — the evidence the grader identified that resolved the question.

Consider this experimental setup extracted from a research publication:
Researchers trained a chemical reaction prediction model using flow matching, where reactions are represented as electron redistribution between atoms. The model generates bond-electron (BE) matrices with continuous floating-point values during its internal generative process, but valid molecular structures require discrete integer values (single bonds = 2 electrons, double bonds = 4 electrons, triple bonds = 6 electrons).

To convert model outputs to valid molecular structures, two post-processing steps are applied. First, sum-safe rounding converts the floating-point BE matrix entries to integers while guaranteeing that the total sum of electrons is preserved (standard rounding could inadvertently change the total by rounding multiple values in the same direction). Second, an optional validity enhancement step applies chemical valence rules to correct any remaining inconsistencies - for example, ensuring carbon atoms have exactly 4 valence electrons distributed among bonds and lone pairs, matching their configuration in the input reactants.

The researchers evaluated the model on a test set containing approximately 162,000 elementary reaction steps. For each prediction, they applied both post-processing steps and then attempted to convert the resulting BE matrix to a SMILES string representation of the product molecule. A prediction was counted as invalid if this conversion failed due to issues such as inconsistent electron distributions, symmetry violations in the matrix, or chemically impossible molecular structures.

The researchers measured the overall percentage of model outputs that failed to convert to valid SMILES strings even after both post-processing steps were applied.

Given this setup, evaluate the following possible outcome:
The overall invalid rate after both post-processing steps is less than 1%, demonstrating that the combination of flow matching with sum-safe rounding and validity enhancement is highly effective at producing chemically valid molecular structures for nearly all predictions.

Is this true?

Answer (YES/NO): NO